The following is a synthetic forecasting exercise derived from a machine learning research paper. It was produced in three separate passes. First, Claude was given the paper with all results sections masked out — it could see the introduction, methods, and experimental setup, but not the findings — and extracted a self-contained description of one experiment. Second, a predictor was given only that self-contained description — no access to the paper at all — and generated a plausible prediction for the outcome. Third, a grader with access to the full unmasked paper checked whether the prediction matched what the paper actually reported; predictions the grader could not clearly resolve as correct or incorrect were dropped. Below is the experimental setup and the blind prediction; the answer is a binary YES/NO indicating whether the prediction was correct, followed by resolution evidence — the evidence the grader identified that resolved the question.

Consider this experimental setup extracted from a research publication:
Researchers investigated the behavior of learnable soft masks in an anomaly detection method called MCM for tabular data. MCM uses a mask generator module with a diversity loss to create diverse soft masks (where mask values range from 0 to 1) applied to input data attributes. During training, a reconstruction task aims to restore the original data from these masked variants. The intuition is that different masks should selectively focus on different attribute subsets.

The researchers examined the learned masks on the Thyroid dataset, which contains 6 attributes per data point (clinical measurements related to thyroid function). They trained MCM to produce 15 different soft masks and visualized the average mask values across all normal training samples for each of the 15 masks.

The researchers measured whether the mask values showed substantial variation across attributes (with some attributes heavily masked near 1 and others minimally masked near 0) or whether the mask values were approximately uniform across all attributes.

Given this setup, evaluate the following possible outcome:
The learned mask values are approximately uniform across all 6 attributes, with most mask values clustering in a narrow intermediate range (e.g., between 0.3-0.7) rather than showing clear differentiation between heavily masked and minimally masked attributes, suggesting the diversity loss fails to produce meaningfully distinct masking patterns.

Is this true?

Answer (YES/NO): YES